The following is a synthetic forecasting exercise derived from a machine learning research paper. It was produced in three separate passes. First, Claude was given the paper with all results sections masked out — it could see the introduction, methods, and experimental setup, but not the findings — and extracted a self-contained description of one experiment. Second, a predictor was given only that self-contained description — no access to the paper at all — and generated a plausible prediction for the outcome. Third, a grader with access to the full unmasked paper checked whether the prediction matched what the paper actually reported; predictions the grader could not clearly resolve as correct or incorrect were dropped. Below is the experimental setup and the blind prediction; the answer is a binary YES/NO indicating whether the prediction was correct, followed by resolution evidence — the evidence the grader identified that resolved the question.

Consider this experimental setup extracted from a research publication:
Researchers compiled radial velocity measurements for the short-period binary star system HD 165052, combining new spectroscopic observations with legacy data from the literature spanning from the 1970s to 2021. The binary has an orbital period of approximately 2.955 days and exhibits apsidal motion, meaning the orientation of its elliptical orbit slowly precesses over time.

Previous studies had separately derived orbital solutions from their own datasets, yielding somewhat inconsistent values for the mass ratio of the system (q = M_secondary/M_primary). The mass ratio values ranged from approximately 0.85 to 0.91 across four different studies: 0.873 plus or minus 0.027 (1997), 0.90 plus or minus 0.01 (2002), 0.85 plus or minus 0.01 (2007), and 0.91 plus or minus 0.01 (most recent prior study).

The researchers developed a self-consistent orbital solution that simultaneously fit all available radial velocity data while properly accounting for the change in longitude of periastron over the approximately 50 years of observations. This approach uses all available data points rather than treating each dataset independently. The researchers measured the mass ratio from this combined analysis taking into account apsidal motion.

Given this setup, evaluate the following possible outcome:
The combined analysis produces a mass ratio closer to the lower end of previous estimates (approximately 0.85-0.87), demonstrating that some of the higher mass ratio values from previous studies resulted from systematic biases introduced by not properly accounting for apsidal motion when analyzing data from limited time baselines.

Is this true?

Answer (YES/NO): NO